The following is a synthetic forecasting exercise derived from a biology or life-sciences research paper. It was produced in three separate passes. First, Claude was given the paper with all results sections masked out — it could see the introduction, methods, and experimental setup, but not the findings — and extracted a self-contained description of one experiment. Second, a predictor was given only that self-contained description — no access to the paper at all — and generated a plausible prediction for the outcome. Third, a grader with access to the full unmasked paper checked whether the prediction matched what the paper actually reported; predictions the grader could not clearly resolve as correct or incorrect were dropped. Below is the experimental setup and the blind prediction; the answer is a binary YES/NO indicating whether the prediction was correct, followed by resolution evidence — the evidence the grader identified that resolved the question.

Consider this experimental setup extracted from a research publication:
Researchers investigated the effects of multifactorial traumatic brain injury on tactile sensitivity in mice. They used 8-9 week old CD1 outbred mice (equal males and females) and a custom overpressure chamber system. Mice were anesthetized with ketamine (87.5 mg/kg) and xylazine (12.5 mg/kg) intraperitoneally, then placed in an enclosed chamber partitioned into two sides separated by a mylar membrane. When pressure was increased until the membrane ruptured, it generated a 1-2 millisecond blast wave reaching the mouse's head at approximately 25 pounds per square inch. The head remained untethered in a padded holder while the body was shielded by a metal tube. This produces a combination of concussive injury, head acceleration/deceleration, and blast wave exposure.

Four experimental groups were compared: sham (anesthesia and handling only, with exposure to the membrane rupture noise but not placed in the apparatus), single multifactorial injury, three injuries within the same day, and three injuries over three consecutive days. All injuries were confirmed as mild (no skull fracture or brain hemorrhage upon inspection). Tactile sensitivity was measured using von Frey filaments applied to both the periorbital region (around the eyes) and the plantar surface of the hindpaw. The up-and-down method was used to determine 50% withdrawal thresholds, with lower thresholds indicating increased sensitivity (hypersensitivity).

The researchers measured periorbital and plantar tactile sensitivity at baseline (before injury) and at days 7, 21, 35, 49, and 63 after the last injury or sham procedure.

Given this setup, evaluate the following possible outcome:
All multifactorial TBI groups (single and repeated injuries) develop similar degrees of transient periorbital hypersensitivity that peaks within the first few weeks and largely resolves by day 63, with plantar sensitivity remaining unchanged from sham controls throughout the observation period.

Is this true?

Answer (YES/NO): NO